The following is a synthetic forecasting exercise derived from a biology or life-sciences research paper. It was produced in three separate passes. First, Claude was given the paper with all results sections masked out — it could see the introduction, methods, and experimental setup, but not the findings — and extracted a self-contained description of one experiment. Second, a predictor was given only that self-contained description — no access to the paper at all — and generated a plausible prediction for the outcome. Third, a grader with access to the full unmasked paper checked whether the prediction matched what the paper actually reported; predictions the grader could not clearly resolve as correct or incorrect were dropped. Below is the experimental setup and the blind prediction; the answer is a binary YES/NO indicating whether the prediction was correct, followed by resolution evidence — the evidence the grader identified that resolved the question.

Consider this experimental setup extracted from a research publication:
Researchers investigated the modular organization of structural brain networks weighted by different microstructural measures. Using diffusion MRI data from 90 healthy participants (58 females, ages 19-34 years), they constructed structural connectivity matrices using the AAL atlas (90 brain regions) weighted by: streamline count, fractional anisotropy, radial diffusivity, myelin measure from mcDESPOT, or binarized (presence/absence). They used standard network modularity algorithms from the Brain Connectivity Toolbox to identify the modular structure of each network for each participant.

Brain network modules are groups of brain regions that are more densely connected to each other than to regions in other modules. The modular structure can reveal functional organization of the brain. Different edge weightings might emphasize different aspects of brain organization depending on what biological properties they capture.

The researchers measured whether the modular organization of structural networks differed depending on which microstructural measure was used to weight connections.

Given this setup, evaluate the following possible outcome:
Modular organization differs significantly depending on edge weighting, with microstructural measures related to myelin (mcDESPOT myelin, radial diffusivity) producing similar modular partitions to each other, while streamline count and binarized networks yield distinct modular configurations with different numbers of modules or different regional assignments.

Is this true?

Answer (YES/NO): NO